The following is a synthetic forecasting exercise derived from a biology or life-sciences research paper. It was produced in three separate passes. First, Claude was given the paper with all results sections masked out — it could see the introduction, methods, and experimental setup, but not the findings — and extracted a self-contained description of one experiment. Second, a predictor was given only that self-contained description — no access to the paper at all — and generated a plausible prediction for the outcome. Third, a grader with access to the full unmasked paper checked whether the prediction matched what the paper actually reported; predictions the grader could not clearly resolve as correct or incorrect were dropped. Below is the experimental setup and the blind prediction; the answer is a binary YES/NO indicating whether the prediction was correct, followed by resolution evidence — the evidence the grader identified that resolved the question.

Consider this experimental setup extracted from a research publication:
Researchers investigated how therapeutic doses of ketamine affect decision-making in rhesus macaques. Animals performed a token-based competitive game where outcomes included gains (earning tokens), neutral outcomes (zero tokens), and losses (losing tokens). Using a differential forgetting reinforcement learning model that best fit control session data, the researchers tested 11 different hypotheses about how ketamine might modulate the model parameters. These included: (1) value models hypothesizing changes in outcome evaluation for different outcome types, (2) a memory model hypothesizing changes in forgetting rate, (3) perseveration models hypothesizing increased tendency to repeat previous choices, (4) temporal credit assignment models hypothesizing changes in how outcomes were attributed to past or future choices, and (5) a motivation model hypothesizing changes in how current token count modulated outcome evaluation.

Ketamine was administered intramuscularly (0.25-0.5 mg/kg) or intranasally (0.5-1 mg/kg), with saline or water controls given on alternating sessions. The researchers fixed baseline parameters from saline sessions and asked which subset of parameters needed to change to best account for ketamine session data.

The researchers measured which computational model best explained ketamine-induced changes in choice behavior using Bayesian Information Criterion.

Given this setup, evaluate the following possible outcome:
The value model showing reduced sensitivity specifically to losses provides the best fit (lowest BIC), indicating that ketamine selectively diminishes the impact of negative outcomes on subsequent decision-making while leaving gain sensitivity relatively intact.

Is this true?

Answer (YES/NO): NO